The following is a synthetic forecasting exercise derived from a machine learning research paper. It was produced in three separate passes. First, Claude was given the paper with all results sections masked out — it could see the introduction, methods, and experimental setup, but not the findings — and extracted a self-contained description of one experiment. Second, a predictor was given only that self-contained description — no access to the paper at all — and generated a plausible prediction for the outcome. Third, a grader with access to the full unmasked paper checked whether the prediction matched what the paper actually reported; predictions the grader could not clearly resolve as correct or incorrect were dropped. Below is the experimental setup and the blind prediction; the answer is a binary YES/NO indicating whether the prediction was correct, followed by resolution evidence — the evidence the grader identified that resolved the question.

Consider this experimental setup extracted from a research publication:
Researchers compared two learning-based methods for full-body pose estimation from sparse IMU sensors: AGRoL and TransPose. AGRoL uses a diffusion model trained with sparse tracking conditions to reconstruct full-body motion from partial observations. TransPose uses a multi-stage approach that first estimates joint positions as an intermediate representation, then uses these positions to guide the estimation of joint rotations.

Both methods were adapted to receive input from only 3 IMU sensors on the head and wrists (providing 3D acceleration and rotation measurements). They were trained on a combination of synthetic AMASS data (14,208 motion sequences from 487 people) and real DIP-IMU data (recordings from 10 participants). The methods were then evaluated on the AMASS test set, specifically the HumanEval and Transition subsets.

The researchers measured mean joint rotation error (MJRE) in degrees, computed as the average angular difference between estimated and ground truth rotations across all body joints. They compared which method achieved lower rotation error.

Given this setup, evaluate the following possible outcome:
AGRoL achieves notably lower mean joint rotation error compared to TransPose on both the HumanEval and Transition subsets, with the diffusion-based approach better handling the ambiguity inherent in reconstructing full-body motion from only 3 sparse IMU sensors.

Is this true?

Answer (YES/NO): NO